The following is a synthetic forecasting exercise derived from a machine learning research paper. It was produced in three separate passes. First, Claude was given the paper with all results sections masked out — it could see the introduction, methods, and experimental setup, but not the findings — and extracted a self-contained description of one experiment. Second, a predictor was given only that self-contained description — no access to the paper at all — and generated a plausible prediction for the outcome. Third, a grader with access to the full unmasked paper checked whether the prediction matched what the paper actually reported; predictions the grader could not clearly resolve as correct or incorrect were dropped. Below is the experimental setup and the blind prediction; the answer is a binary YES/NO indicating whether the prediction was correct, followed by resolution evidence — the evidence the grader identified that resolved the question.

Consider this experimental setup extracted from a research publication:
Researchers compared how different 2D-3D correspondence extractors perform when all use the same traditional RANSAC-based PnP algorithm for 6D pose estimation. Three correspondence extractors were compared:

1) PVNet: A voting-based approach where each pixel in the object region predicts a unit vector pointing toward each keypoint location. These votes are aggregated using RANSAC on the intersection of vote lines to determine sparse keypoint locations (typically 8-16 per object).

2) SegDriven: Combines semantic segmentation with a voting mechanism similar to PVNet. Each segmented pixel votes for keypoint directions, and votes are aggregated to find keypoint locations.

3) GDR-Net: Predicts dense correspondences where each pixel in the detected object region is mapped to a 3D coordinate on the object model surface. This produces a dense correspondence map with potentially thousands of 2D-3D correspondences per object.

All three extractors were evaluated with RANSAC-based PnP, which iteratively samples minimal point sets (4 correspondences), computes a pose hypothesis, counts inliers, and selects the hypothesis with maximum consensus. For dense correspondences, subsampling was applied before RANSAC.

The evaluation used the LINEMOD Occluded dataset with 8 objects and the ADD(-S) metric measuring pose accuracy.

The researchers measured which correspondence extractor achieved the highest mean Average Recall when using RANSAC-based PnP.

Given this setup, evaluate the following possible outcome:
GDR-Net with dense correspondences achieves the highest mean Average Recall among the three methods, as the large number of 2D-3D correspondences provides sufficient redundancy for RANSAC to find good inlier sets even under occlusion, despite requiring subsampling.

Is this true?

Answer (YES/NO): YES